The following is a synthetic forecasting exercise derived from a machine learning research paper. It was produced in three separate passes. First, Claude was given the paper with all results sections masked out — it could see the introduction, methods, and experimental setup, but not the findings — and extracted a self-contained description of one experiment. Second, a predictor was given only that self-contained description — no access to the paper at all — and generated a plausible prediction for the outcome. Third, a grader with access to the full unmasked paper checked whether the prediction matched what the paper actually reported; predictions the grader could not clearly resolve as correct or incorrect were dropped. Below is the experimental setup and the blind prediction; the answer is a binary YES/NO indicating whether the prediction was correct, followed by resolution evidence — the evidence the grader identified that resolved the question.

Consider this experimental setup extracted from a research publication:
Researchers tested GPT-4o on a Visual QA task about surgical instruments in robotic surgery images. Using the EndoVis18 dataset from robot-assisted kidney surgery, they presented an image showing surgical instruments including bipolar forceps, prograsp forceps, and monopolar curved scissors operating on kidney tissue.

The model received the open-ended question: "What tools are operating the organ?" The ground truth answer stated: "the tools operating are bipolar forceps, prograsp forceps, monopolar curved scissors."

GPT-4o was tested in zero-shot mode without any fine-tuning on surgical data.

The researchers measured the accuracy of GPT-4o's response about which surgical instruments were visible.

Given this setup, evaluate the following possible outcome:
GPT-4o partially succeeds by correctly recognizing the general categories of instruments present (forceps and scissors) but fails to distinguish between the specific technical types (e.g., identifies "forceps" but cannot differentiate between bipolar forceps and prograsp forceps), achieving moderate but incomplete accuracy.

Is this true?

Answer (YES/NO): NO